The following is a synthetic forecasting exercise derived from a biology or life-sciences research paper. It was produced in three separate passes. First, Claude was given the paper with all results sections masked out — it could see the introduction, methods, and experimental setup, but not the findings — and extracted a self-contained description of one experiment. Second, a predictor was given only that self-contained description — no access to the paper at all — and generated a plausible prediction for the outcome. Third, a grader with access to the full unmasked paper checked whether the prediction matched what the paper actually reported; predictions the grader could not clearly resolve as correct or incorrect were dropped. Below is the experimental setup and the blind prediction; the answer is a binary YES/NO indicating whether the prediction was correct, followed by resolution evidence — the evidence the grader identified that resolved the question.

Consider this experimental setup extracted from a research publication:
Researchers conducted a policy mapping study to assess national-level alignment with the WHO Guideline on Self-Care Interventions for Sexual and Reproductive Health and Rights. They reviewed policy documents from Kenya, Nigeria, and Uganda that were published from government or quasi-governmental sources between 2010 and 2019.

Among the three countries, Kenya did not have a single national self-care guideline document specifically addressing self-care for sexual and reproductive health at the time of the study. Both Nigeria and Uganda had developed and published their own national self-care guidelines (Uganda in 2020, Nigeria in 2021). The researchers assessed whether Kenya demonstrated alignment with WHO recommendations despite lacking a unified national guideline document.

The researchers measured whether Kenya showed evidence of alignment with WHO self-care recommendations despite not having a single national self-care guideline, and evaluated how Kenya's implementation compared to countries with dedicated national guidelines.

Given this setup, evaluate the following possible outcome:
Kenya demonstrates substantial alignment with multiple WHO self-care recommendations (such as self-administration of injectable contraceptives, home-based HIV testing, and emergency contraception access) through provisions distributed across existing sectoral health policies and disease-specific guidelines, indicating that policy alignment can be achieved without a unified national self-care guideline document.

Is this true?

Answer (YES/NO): YES